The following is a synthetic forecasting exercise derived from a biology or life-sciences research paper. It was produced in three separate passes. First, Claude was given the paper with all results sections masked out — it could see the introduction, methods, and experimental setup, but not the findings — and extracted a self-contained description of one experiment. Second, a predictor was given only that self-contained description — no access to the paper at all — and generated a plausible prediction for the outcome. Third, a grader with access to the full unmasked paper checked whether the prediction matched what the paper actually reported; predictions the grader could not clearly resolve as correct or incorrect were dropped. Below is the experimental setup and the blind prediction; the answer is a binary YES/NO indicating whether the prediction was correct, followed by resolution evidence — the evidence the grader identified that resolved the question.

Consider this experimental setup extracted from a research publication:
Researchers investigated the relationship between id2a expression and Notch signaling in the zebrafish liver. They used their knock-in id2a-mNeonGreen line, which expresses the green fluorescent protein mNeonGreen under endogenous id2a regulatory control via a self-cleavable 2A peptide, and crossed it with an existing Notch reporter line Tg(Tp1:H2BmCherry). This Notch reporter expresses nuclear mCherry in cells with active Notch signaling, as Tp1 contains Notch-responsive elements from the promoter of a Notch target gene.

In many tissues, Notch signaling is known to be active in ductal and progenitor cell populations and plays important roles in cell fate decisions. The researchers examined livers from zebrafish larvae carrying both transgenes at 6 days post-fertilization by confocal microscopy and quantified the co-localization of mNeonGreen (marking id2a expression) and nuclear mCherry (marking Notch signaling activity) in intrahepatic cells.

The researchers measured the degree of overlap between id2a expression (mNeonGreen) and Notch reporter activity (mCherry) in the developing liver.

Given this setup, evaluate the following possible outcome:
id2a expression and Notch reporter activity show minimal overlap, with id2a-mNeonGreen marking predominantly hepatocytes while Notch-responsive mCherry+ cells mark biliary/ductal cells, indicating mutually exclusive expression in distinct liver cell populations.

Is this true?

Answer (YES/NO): NO